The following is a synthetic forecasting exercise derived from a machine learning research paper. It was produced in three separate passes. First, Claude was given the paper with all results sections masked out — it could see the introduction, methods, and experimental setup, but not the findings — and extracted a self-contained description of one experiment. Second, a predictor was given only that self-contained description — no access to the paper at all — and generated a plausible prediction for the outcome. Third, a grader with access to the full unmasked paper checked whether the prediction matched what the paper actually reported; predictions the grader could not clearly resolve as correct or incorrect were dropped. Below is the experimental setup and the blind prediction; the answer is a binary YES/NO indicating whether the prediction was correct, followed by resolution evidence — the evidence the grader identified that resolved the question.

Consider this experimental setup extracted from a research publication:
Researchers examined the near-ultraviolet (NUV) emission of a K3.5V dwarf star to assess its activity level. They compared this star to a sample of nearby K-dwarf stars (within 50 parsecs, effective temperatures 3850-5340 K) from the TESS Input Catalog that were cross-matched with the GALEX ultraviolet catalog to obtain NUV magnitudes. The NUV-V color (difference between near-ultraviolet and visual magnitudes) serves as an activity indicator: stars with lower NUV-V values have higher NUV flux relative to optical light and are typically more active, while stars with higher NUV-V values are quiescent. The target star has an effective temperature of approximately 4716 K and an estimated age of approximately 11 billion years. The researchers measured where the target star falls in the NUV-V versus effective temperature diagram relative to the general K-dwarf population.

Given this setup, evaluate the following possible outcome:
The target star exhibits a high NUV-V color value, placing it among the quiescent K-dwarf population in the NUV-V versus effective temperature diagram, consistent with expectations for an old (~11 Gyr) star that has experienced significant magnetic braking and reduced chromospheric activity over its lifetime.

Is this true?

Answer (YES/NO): YES